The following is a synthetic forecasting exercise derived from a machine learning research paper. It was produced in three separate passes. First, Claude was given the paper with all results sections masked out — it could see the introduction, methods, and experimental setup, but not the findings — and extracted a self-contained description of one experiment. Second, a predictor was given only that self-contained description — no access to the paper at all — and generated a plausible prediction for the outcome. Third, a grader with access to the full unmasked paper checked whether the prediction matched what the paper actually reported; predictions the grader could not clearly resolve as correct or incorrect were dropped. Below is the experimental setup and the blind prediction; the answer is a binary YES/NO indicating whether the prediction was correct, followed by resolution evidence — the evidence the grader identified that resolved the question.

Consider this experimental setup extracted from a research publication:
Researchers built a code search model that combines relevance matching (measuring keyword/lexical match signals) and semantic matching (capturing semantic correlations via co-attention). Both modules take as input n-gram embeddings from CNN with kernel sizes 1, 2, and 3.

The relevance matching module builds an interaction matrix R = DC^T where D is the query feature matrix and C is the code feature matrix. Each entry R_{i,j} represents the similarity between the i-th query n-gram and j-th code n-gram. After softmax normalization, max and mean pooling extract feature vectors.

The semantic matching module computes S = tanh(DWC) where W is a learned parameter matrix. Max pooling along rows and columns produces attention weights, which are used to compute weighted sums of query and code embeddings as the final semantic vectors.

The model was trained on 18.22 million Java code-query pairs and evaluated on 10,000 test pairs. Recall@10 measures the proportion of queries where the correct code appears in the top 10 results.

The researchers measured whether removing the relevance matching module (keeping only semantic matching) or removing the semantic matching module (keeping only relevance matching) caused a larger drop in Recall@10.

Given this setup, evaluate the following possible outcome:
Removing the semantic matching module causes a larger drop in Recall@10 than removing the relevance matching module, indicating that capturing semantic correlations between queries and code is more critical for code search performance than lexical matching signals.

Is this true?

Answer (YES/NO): YES